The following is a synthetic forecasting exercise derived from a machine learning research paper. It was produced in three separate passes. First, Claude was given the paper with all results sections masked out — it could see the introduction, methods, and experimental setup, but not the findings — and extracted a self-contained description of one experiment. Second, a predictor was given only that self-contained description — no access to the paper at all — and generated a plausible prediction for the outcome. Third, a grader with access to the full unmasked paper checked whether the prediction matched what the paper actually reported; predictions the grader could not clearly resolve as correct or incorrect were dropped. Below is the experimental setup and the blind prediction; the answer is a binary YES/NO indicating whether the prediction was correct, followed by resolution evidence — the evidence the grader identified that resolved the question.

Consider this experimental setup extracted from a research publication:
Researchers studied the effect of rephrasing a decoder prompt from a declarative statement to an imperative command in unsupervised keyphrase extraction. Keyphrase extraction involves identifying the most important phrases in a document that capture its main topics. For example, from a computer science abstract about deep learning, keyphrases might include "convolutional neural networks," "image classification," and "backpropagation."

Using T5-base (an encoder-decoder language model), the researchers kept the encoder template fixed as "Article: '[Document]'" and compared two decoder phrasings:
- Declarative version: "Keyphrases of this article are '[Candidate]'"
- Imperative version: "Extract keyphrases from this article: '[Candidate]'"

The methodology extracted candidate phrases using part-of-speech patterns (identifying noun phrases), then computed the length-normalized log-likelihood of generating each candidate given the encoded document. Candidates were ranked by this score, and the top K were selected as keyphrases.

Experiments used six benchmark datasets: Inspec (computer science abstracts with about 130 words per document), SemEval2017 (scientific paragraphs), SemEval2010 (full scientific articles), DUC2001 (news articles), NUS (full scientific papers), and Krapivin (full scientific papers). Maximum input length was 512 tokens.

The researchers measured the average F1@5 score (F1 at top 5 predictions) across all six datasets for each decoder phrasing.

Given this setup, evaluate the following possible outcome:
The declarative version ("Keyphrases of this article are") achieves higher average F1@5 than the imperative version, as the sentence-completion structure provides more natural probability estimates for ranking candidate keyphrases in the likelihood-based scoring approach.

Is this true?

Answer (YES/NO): NO